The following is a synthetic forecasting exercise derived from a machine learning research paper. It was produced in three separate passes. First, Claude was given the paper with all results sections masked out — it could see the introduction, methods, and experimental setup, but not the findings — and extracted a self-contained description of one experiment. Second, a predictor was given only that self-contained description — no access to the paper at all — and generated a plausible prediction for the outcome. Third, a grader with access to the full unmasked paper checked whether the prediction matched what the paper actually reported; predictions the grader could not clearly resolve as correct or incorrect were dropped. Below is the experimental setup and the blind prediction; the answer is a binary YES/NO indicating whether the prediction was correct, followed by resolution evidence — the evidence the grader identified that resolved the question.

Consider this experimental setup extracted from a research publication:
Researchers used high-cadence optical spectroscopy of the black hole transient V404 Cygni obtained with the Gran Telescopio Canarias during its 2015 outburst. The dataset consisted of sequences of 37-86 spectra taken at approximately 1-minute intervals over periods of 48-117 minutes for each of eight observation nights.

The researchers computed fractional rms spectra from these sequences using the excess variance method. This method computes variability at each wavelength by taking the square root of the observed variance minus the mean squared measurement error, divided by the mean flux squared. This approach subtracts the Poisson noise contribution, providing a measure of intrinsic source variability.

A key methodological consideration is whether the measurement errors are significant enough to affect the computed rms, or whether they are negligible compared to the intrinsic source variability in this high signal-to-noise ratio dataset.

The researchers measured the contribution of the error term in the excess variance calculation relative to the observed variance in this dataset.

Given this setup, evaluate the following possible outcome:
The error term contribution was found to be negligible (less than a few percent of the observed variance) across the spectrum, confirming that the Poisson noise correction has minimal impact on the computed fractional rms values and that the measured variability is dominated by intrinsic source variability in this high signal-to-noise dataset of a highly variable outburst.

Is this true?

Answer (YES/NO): YES